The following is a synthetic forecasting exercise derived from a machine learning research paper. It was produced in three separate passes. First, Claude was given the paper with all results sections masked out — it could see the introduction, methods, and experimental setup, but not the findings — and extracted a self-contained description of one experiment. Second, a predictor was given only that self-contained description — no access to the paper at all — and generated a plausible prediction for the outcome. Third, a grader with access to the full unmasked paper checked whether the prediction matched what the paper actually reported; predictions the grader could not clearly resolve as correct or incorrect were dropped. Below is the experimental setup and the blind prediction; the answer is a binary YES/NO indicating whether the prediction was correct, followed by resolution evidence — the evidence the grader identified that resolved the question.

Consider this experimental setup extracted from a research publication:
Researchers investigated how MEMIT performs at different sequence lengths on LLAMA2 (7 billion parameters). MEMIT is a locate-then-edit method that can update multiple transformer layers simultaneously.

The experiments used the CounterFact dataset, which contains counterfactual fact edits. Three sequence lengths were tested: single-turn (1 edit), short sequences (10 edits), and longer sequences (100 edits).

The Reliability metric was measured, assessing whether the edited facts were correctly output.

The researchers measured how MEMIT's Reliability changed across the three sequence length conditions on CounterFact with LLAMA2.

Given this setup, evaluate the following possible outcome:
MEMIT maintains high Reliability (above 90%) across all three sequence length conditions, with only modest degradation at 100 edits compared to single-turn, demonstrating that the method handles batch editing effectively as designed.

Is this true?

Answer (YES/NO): NO